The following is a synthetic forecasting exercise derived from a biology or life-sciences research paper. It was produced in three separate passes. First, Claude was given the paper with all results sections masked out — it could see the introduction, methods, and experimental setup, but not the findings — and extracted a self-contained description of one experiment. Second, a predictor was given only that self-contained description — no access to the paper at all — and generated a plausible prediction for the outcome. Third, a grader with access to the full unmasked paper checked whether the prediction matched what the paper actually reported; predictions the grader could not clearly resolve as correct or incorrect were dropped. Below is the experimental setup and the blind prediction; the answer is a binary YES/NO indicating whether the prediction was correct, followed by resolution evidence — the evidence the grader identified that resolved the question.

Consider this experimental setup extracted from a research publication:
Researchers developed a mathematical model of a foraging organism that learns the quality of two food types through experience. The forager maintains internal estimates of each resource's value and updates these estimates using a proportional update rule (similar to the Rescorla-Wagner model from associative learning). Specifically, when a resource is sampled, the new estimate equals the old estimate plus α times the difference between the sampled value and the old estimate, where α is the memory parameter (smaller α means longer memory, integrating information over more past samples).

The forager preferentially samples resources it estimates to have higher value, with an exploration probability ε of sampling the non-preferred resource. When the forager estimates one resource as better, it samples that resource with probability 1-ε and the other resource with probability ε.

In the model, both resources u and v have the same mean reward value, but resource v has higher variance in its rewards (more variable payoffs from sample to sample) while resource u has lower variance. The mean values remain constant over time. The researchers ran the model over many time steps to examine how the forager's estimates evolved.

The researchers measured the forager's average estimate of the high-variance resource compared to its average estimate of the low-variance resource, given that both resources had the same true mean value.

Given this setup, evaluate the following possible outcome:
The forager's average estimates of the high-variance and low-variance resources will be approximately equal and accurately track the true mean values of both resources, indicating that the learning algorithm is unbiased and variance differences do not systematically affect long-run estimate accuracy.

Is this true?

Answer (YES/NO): NO